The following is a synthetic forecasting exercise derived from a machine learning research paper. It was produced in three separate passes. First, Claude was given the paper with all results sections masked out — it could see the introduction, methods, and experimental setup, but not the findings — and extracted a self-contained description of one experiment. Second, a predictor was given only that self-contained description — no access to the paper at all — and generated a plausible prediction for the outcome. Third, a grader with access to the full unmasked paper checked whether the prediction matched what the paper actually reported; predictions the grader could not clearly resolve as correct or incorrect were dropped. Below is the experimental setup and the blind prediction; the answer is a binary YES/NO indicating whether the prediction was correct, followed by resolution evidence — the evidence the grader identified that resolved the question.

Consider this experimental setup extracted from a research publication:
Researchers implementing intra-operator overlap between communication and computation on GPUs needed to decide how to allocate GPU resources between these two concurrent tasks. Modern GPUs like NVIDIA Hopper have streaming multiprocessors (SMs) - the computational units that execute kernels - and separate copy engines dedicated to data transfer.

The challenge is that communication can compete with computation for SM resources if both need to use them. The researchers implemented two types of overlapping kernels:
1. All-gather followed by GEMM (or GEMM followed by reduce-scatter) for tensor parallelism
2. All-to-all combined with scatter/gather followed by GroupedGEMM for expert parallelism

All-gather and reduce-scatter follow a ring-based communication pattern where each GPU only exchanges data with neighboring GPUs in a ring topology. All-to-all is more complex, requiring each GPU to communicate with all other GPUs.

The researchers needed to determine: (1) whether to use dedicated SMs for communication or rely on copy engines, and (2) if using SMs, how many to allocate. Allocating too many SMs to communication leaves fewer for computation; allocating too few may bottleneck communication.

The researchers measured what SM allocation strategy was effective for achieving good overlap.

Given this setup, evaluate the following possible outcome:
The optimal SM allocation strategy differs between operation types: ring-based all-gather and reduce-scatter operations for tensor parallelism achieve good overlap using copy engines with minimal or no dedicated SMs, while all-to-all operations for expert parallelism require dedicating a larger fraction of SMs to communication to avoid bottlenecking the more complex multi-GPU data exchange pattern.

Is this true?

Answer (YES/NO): NO